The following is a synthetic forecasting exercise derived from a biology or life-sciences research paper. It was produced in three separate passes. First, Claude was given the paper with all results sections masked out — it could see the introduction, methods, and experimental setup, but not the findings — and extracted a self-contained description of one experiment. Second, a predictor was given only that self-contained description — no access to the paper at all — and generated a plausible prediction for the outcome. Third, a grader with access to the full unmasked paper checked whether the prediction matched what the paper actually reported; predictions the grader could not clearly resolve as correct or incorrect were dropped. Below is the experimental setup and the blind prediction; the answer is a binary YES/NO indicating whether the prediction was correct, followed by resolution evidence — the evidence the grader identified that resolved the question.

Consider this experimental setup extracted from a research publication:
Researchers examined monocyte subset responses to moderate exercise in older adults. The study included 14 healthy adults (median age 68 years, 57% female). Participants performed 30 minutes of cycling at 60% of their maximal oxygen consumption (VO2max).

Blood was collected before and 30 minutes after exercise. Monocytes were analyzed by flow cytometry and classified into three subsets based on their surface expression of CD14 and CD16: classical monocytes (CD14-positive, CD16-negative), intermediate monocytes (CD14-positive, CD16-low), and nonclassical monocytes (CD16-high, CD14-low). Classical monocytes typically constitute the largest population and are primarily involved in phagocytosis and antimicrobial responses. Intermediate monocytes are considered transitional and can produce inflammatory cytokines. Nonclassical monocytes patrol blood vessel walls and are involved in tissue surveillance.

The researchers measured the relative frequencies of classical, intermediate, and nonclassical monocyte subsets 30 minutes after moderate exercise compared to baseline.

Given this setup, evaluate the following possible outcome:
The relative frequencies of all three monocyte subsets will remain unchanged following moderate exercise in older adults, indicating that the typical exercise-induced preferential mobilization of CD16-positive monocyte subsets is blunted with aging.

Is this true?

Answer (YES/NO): YES